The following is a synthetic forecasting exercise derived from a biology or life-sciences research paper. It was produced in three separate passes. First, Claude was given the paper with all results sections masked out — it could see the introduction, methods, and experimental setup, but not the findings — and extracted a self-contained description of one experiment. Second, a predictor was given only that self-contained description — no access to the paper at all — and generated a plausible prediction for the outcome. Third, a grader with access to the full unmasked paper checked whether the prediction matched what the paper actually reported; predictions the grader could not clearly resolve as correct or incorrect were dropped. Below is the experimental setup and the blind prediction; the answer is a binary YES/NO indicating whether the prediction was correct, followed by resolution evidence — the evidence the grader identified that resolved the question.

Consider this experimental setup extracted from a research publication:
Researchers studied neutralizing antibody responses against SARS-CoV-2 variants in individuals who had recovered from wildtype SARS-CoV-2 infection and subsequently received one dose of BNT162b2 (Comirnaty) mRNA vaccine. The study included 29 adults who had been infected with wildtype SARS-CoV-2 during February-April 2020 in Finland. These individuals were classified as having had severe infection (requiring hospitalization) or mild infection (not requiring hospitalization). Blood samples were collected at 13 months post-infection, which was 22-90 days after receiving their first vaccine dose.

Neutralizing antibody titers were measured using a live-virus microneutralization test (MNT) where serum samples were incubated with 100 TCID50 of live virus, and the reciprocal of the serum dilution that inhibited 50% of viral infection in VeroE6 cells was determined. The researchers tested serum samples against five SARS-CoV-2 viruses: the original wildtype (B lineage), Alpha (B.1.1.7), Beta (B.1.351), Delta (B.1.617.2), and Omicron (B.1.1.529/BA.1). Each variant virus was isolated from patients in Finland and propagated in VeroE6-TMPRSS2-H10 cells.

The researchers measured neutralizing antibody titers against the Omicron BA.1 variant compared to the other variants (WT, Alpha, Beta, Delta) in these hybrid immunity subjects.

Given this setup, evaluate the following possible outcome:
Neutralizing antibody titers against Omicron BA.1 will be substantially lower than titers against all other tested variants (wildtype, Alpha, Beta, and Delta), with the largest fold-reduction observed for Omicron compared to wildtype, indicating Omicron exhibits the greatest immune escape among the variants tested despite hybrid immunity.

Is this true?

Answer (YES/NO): YES